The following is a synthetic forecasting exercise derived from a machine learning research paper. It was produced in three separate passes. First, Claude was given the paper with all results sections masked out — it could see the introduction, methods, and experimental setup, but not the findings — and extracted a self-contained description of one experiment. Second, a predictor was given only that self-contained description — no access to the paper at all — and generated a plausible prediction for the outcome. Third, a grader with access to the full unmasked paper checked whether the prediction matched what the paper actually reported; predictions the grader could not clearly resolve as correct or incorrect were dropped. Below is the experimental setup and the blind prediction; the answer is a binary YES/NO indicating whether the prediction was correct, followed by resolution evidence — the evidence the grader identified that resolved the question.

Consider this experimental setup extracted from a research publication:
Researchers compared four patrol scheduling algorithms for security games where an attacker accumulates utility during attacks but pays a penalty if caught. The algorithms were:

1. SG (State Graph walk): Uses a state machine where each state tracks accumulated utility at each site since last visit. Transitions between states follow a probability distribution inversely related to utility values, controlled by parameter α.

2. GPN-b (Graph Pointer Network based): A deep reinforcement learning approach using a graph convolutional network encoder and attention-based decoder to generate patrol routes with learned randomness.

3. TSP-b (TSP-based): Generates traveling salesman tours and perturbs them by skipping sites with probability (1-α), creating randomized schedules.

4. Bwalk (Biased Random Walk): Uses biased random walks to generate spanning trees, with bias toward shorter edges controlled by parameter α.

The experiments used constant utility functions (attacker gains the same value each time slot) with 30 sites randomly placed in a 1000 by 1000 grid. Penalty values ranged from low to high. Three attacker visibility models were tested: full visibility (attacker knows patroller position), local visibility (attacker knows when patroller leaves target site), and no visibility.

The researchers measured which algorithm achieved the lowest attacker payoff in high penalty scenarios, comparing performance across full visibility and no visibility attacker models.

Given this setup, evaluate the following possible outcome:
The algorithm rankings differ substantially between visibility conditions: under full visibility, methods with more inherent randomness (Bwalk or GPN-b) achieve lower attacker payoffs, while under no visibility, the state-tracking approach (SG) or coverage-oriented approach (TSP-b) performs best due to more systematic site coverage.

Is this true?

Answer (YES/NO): NO